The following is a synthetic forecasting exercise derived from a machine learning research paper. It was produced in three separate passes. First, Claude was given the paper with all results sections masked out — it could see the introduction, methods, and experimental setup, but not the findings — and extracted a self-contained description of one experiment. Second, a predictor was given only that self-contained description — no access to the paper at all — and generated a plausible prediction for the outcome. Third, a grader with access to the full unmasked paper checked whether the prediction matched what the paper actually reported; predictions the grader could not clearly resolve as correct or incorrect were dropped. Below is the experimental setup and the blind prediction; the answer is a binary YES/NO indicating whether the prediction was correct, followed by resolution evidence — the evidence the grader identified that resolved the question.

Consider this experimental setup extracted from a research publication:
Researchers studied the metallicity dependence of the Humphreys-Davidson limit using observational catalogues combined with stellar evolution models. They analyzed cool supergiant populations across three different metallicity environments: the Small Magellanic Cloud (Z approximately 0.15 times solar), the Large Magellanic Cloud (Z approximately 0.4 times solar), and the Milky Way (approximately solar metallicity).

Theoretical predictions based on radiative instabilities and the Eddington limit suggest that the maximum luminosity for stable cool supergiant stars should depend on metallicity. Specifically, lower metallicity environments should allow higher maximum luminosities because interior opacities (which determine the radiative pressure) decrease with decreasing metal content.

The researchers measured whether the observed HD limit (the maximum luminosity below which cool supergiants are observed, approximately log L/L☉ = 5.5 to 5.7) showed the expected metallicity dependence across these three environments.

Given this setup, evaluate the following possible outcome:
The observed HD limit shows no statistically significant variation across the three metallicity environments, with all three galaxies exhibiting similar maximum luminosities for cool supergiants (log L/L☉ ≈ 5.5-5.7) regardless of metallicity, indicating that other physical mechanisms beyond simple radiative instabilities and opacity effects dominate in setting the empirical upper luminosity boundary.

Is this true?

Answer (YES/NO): YES